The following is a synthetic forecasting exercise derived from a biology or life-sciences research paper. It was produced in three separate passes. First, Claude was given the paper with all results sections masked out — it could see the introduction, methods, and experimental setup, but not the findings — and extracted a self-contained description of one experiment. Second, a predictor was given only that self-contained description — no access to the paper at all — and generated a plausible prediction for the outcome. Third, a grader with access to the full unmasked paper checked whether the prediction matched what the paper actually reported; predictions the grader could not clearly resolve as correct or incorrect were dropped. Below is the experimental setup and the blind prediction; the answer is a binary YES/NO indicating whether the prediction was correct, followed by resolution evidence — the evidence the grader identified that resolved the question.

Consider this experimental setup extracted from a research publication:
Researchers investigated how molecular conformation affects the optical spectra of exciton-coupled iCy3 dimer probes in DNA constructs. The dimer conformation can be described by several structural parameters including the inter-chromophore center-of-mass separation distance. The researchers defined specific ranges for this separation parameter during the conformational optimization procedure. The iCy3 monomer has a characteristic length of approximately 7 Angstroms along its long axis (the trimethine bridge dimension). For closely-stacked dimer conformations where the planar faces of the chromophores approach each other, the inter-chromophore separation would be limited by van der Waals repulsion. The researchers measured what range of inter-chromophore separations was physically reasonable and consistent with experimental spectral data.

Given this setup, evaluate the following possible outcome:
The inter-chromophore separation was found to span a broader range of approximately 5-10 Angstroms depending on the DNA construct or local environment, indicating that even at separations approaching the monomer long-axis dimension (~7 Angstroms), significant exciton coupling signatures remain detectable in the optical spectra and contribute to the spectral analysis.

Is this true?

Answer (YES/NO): YES